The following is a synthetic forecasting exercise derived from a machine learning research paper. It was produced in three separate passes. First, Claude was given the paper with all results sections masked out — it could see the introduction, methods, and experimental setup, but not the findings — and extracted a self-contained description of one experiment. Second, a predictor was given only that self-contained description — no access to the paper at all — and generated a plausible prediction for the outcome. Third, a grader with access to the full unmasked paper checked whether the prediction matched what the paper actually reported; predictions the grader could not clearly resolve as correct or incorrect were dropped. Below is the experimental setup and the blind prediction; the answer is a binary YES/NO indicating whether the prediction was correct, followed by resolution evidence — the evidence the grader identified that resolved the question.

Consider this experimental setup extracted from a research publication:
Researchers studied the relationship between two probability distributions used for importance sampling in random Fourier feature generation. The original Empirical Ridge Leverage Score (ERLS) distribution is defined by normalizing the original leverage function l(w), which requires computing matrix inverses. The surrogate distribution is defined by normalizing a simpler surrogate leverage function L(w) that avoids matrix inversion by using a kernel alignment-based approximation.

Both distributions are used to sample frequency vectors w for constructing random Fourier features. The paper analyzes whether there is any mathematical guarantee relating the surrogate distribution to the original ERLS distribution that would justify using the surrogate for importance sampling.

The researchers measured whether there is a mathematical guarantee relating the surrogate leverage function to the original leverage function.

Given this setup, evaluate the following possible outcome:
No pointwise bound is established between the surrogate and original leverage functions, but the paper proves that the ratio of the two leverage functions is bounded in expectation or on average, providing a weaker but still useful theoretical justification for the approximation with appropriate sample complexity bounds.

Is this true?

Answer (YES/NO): NO